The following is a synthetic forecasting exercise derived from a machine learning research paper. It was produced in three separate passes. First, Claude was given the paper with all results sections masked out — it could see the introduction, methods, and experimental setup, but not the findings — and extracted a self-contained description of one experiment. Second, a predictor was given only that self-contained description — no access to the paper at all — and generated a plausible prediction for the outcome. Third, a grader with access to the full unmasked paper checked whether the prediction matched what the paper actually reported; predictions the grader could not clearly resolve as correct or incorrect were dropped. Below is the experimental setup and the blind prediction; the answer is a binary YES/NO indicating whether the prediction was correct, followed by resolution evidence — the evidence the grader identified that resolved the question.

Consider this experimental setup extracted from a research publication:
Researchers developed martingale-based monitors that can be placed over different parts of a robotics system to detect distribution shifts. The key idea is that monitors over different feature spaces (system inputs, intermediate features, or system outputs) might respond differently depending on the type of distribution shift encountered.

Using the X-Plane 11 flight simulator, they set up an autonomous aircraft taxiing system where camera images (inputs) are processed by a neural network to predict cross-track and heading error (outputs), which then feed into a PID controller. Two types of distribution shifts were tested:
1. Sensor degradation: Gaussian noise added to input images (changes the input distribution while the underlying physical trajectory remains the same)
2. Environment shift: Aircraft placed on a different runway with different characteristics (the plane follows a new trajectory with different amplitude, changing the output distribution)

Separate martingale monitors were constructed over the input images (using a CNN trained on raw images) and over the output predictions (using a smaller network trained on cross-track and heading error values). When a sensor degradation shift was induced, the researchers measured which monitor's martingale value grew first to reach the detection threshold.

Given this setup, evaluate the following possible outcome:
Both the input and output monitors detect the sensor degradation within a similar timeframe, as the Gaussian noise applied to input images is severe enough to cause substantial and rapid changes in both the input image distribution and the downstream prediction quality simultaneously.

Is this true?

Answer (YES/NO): NO